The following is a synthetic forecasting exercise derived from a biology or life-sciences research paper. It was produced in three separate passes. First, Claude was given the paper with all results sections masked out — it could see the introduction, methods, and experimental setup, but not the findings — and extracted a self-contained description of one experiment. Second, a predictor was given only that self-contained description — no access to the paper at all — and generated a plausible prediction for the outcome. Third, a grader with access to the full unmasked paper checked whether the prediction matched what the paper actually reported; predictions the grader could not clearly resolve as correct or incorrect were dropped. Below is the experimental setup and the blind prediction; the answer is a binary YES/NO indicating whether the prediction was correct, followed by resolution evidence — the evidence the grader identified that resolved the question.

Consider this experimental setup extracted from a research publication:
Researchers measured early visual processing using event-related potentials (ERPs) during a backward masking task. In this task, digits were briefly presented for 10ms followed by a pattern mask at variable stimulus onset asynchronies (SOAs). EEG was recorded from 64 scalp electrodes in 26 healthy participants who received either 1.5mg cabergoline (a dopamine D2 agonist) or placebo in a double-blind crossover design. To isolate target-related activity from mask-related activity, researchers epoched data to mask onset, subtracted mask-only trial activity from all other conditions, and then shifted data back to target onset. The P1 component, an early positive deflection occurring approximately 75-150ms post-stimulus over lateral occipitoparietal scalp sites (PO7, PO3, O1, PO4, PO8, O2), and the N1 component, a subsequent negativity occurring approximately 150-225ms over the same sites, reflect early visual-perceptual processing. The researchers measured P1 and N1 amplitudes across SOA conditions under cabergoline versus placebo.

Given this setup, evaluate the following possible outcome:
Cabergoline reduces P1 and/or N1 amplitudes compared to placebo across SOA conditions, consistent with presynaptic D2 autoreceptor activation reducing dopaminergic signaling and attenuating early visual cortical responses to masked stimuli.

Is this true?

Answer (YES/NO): NO